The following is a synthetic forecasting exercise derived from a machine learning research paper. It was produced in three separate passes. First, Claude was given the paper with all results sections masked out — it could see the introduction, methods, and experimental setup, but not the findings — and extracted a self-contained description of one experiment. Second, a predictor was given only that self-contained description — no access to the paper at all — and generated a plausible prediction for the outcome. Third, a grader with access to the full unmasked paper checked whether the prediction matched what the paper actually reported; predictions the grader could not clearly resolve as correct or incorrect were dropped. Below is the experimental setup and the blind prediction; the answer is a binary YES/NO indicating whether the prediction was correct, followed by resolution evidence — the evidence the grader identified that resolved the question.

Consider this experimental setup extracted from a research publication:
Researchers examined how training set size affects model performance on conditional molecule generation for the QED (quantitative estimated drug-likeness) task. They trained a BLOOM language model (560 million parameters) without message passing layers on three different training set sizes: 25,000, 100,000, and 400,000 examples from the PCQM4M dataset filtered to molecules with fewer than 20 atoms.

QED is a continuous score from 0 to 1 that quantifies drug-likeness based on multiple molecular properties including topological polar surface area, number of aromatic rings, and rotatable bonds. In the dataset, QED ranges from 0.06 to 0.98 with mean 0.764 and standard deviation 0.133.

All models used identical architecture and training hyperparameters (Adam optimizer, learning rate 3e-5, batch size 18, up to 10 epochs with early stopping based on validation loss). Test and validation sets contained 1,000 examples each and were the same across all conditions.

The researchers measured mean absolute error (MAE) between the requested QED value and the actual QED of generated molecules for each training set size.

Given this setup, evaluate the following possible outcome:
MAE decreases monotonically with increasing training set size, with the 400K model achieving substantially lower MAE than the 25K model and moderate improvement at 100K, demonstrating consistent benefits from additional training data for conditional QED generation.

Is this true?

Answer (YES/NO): YES